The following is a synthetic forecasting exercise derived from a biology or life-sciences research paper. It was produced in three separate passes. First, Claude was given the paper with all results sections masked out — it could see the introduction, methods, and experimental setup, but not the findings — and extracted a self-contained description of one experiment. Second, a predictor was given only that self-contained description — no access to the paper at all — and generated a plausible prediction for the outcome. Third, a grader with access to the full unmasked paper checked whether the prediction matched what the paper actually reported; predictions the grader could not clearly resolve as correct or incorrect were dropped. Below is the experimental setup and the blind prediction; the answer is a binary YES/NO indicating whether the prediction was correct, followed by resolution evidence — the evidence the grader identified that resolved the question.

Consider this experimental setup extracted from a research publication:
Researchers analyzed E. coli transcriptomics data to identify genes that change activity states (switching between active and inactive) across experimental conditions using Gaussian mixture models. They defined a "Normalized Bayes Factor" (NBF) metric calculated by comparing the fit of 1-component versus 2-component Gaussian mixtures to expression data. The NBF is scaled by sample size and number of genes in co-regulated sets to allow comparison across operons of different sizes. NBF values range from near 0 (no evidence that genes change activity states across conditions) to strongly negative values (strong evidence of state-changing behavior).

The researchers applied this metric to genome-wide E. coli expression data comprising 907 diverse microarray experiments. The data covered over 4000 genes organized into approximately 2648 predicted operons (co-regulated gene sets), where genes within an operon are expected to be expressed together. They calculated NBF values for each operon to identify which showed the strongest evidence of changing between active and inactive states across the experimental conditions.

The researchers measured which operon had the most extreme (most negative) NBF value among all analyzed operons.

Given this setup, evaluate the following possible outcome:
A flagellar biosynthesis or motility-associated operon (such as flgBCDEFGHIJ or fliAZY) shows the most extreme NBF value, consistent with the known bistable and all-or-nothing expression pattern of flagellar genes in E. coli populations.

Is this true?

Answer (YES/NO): NO